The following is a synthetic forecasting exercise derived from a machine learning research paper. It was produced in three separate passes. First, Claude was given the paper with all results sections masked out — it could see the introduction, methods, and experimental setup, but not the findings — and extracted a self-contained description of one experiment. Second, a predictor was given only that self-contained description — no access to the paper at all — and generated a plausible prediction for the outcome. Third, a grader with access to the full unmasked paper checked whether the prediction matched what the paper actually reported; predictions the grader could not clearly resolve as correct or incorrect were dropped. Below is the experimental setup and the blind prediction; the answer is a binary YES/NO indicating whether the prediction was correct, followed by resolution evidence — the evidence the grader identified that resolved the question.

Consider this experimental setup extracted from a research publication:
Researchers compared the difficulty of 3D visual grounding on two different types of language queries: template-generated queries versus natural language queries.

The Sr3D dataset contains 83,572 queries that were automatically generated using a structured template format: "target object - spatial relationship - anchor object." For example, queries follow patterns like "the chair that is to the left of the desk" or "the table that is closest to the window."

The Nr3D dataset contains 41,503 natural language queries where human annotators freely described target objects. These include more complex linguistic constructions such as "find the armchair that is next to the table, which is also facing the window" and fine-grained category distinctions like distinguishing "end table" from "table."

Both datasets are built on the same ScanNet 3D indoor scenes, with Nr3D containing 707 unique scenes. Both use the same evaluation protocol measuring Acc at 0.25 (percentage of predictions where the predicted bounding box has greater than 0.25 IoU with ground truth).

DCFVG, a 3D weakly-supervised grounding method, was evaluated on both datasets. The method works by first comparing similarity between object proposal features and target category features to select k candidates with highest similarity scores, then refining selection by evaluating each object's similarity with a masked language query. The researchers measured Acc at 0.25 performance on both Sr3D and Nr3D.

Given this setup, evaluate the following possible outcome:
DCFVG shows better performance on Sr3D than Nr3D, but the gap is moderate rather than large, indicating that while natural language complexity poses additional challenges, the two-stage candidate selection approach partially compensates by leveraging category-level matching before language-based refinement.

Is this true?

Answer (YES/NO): NO